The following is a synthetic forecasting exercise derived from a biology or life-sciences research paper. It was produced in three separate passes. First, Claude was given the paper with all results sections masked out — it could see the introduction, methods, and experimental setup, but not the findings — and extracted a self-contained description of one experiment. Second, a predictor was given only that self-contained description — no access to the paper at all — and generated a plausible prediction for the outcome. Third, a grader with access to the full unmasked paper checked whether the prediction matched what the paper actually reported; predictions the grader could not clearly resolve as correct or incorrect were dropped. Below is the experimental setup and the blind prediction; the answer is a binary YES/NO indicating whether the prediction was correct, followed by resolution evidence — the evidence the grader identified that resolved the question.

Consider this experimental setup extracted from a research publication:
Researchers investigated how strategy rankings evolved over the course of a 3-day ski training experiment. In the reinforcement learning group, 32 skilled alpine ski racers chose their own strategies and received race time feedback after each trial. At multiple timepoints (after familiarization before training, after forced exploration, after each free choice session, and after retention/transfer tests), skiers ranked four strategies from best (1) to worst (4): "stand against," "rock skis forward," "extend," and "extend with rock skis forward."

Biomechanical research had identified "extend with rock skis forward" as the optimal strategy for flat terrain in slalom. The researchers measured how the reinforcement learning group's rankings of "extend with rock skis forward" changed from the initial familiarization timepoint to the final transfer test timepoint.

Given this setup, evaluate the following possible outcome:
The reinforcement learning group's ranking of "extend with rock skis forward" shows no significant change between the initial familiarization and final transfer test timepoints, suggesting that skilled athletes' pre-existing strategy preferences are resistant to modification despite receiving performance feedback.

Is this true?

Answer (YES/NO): YES